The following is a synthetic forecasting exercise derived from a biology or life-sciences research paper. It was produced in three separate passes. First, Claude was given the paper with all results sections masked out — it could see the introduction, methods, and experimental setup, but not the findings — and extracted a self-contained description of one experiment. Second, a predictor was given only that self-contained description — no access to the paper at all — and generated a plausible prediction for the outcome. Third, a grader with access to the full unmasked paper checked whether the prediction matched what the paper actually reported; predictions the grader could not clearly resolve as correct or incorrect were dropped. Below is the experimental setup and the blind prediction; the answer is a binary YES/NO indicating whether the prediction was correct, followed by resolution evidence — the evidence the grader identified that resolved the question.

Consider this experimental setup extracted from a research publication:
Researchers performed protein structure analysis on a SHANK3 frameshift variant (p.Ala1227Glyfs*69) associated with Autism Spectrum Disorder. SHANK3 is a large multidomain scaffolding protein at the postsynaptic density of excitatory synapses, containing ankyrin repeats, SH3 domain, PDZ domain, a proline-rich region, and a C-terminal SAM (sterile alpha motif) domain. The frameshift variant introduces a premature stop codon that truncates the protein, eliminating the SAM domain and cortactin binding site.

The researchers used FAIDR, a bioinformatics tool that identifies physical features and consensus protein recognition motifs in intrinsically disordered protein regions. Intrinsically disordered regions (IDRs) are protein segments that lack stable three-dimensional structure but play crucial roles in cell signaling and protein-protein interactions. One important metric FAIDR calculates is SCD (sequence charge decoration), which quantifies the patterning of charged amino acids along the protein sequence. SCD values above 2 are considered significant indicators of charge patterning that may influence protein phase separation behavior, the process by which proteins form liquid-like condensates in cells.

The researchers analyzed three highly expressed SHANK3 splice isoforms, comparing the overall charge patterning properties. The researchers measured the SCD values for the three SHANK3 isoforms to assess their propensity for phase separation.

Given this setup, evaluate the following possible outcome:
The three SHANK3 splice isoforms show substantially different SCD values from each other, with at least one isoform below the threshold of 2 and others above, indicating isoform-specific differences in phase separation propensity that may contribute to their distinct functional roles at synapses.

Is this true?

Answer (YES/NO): NO